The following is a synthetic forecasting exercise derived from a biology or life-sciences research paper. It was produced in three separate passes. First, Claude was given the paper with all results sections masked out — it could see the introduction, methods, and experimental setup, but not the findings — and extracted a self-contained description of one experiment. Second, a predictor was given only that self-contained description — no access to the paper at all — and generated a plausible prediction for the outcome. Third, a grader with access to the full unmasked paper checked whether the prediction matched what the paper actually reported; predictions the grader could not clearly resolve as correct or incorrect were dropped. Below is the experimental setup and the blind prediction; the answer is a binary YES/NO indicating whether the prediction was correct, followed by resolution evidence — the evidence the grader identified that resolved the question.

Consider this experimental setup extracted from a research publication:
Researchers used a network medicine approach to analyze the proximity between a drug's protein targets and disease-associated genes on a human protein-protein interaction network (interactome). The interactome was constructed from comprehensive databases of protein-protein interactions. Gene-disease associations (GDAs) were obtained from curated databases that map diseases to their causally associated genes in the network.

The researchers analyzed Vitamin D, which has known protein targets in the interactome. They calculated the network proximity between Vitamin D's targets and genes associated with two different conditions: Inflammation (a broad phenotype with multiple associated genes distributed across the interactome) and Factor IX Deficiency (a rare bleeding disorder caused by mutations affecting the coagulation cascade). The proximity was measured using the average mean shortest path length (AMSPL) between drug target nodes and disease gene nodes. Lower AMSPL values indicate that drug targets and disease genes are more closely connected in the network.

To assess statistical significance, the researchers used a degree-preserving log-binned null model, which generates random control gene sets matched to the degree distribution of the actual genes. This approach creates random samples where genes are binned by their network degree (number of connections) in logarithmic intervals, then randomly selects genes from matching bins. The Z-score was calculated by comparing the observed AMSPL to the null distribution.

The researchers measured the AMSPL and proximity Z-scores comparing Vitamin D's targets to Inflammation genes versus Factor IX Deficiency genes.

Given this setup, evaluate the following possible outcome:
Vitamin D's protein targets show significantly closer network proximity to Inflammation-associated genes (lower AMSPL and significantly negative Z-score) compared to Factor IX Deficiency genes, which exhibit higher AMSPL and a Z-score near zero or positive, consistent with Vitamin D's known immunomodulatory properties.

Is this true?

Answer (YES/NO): YES